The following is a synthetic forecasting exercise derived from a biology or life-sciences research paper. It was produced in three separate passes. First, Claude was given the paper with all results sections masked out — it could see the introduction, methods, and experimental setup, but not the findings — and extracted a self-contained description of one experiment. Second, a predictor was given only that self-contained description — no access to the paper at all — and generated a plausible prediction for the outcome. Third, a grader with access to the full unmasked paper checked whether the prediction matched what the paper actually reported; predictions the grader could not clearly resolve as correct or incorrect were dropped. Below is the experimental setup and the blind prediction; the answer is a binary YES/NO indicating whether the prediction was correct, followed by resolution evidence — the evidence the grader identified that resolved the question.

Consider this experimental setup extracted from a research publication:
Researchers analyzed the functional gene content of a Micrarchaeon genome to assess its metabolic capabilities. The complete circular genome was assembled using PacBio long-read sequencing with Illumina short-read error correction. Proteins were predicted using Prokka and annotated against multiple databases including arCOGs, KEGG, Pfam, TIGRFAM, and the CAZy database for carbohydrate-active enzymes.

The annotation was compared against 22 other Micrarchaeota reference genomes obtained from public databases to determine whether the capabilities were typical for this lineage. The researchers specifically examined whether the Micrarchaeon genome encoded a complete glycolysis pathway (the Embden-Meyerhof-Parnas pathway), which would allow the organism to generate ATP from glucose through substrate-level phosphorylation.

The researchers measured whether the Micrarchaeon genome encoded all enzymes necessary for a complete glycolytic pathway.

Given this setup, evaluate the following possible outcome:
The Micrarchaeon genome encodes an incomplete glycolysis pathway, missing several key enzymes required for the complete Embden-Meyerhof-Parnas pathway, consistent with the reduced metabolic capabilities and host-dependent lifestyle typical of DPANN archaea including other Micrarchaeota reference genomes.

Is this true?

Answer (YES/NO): YES